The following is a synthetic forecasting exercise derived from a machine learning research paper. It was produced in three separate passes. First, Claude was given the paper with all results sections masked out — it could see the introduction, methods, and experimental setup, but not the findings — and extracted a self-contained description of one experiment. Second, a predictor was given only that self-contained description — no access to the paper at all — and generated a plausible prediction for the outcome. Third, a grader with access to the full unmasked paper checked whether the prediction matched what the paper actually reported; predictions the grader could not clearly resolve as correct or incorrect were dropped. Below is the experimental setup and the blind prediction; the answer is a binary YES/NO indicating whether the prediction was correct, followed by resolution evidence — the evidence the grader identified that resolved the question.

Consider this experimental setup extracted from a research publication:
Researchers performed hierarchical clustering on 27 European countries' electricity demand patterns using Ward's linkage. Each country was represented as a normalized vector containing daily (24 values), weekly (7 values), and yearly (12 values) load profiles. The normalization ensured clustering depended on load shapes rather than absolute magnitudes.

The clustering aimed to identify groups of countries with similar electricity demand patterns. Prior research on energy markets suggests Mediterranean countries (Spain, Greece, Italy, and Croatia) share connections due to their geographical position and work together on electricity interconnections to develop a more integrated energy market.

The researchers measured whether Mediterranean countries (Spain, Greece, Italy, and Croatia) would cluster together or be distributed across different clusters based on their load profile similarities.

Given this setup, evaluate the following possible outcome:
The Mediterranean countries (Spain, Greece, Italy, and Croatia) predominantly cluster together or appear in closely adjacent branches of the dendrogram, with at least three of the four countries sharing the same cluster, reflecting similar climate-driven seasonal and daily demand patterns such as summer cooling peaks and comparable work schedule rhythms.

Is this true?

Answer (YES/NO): YES